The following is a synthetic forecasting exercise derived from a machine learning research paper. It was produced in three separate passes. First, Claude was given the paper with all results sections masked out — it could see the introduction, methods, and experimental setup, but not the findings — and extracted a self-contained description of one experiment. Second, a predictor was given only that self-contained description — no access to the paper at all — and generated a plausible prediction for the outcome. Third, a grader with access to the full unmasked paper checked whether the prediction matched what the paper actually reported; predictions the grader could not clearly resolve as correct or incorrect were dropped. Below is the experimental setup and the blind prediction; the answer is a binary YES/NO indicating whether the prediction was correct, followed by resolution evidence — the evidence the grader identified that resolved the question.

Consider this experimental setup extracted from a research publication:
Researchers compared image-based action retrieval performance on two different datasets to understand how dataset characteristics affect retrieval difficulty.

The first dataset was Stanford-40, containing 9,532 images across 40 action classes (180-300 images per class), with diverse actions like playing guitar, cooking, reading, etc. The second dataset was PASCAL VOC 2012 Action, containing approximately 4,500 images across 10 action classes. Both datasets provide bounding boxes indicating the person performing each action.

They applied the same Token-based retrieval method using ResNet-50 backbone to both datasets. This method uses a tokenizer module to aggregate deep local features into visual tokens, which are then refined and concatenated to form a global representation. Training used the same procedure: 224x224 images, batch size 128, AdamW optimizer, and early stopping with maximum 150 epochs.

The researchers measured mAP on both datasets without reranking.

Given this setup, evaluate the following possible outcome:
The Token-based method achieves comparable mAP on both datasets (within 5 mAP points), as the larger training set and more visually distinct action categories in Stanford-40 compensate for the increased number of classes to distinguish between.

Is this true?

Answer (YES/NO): NO